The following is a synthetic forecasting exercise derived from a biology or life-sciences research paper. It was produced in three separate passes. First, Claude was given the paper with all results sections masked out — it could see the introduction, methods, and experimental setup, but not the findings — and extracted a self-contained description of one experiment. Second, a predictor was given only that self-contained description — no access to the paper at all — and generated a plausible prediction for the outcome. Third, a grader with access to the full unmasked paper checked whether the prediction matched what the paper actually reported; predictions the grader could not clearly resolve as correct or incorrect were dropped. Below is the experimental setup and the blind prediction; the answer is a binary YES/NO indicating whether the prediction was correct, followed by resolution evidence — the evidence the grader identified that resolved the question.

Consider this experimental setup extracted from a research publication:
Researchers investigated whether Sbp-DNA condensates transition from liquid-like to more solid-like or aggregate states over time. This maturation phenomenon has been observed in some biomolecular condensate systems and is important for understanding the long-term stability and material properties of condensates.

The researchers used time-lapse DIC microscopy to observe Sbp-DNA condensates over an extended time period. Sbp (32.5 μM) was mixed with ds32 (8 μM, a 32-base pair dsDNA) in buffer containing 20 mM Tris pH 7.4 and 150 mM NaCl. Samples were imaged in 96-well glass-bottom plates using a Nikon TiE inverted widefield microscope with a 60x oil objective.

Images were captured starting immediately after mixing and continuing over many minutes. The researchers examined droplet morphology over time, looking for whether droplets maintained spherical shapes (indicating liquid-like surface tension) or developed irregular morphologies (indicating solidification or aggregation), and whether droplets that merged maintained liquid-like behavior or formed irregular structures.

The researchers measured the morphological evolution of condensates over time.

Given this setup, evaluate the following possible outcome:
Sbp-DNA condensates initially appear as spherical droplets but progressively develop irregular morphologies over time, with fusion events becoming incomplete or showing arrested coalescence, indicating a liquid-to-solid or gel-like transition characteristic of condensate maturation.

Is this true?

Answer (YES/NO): NO